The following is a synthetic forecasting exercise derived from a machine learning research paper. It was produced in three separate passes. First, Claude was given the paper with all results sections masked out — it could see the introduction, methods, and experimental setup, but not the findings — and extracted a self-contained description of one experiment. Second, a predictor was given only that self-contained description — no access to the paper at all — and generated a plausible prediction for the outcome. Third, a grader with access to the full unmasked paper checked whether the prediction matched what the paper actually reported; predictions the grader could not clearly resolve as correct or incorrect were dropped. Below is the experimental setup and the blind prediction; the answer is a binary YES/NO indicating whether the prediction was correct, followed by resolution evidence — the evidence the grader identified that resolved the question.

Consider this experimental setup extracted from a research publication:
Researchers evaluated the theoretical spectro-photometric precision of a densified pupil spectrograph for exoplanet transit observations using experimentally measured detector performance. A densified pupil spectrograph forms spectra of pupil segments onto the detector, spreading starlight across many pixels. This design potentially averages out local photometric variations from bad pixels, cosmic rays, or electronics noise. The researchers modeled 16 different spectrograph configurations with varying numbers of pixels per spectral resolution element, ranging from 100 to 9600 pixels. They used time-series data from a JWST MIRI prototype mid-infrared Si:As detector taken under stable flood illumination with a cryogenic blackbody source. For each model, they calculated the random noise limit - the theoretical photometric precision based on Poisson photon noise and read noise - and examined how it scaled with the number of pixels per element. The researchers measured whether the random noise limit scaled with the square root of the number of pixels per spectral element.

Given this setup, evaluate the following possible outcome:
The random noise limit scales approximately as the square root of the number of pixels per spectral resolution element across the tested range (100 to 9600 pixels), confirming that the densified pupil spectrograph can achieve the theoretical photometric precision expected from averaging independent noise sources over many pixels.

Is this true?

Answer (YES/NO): YES